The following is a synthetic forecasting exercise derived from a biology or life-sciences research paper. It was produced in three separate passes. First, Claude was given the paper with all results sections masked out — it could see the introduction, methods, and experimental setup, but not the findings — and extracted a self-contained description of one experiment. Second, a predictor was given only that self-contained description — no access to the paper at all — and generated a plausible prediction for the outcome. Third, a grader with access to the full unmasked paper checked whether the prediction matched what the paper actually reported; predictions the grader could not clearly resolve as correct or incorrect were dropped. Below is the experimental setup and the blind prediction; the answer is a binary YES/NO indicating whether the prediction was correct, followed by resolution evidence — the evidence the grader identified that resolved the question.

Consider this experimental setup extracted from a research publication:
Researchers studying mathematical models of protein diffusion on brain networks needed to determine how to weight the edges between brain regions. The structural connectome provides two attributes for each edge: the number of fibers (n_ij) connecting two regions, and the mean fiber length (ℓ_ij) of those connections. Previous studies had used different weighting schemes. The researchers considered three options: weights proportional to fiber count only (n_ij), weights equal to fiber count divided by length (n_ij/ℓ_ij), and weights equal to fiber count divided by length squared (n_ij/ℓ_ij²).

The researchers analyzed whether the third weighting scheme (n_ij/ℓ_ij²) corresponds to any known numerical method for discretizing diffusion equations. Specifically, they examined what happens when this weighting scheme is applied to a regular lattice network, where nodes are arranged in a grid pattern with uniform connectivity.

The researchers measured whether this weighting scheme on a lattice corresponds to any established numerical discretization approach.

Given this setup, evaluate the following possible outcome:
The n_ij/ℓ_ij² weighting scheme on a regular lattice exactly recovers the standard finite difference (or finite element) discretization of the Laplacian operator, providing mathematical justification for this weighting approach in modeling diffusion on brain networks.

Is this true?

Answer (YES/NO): NO